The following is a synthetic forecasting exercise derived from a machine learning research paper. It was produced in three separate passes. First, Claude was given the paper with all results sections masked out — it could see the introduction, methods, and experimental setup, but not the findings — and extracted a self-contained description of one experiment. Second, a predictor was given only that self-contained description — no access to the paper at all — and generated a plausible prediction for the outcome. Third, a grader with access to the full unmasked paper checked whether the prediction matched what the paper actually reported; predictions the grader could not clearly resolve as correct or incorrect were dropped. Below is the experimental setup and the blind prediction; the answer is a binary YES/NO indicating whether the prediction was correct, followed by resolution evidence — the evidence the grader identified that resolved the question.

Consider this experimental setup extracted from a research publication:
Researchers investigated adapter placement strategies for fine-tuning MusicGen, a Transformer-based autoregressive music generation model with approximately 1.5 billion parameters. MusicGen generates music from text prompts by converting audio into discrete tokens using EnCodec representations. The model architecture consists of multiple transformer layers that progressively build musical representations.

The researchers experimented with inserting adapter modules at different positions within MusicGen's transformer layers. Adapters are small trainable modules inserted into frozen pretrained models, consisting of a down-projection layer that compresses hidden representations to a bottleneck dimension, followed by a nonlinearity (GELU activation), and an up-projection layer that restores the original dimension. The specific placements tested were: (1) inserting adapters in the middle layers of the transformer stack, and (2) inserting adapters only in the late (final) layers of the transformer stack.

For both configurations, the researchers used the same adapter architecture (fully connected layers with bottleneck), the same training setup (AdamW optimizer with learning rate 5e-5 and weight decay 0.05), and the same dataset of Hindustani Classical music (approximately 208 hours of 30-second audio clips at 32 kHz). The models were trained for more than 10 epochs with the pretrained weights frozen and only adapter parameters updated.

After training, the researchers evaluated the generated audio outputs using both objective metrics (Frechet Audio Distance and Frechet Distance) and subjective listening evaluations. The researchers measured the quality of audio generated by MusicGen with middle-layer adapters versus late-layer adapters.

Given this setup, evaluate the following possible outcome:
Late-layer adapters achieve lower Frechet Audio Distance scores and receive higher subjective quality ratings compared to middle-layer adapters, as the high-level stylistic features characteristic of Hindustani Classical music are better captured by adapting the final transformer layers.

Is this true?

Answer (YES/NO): YES